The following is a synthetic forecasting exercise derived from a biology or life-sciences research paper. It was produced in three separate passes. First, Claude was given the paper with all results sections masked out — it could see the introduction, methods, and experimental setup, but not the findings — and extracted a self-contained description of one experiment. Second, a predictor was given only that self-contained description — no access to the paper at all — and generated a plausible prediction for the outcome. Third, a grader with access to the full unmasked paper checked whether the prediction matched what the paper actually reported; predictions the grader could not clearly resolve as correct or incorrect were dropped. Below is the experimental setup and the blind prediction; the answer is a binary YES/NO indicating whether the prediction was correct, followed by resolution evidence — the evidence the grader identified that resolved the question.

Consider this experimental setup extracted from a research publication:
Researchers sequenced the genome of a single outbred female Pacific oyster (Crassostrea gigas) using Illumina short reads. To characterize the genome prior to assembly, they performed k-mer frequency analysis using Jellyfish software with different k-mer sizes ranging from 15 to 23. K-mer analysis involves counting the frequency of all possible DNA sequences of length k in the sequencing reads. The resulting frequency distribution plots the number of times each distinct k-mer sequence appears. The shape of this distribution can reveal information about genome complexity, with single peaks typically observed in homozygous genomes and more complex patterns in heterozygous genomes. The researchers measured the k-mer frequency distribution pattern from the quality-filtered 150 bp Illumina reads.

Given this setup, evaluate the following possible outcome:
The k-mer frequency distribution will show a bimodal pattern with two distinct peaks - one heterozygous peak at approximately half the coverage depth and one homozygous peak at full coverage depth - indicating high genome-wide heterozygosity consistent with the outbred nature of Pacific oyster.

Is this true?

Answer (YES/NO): YES